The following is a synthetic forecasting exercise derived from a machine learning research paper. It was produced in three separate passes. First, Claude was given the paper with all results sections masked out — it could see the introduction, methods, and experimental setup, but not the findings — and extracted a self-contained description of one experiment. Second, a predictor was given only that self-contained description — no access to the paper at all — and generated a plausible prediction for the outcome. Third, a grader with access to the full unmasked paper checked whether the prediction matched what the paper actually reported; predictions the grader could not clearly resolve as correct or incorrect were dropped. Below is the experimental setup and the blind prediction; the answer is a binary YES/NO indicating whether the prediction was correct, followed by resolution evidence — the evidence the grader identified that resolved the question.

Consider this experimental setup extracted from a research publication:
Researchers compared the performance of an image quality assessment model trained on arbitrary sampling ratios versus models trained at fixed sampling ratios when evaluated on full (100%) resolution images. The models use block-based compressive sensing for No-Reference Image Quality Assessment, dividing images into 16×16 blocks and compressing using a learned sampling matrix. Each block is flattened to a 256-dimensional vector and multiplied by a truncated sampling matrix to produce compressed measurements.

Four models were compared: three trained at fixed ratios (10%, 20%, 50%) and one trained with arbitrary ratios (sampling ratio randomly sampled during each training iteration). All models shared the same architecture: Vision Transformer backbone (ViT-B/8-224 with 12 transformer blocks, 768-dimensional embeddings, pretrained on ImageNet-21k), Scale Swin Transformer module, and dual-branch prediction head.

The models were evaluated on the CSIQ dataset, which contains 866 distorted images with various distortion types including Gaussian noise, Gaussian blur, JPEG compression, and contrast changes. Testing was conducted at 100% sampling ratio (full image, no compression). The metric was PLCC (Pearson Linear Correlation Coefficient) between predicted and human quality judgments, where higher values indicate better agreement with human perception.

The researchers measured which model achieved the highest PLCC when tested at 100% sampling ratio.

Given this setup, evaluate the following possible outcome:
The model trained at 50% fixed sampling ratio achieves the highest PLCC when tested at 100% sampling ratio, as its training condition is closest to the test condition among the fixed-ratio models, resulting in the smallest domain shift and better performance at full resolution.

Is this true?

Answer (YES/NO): NO